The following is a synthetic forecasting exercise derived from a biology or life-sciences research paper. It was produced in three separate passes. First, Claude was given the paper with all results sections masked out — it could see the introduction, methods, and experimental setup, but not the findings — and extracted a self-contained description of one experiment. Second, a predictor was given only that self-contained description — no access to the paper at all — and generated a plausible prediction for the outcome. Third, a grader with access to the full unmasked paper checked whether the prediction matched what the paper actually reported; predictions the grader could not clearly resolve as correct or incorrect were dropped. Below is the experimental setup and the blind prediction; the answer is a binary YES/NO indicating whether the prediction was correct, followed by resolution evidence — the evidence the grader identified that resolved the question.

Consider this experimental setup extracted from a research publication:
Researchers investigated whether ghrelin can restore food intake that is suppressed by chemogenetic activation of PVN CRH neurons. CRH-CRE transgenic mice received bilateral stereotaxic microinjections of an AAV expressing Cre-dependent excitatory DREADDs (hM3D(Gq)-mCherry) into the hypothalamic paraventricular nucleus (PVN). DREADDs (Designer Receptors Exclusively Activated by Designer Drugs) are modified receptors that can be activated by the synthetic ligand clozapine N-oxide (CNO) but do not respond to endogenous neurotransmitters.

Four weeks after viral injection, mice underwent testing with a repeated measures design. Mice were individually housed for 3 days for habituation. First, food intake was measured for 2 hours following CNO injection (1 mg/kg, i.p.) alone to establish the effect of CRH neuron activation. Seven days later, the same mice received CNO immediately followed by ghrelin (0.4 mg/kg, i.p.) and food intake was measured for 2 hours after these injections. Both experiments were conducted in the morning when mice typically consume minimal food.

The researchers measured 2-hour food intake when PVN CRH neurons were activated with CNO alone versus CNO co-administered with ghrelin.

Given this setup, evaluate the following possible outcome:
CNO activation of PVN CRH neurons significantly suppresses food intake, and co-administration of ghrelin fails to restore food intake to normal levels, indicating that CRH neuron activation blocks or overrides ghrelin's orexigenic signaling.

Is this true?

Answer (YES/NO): NO